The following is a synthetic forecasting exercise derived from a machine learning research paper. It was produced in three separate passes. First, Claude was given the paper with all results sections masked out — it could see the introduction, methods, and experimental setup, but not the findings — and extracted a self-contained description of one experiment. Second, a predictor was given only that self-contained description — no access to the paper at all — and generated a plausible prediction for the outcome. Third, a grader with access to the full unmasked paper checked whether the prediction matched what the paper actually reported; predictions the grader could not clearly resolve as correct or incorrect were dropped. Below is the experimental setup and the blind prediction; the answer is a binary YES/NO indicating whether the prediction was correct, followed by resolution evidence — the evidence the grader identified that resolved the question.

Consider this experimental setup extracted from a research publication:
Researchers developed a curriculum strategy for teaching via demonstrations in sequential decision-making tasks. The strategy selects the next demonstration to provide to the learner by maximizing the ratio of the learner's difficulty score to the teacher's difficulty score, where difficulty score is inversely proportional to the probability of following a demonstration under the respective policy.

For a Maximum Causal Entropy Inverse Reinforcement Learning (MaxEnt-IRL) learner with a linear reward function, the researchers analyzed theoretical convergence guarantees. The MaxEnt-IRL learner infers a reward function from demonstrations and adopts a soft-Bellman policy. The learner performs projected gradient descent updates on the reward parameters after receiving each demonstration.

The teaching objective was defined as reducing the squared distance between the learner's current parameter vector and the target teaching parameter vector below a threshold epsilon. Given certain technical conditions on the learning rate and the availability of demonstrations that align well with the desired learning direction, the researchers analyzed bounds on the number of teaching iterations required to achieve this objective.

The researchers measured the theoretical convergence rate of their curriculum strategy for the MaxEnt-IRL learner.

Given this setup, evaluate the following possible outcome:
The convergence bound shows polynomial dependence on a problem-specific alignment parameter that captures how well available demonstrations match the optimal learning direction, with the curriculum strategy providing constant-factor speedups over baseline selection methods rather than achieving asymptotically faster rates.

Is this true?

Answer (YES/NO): NO